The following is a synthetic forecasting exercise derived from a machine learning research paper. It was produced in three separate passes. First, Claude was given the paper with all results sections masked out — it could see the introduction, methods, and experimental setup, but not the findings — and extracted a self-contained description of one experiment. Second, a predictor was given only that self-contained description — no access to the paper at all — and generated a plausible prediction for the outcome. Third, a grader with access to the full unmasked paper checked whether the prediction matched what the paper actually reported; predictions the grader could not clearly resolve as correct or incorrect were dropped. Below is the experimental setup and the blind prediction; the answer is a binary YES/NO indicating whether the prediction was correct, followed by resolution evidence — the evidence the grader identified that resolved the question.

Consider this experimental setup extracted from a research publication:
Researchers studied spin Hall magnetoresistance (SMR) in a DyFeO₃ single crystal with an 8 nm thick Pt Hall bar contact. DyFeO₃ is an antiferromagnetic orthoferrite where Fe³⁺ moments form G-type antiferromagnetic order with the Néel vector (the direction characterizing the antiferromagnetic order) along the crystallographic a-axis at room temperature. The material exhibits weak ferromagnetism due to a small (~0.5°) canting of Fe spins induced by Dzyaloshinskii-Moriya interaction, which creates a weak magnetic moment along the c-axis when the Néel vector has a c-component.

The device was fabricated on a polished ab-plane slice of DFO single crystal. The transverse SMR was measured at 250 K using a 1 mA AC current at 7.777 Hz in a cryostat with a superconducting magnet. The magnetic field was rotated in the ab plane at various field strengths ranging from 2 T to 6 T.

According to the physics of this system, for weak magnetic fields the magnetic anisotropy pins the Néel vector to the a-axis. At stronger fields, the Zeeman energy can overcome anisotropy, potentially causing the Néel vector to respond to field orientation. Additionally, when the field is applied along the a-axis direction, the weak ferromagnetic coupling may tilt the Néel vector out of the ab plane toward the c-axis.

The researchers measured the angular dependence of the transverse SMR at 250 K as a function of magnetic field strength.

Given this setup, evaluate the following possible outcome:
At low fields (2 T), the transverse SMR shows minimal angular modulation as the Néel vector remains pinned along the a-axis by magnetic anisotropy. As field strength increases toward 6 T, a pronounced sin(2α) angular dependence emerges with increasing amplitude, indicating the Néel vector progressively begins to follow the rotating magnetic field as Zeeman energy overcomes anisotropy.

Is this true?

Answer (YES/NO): NO